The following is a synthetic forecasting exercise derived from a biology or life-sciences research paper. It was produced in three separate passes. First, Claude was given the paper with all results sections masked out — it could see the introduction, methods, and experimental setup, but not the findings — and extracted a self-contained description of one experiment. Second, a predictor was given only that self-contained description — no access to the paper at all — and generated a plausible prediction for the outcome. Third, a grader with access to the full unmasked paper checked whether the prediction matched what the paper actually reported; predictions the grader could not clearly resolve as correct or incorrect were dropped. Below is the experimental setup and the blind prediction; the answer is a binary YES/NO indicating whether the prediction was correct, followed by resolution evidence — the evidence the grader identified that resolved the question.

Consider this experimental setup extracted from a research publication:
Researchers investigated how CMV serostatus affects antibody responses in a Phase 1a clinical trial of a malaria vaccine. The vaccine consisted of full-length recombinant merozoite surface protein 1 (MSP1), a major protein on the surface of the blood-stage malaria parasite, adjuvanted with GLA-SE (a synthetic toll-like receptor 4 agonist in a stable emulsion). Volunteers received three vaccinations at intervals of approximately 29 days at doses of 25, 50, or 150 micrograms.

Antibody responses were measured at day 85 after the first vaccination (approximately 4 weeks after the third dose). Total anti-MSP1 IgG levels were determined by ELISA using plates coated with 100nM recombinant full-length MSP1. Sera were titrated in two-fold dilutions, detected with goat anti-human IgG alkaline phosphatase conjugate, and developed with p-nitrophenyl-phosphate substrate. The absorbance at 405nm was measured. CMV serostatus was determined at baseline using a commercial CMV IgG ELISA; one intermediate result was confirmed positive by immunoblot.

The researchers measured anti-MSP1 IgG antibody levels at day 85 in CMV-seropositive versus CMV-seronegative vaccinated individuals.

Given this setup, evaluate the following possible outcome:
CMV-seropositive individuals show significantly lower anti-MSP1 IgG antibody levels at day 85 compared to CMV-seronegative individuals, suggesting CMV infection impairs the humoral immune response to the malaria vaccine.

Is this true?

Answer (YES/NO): NO